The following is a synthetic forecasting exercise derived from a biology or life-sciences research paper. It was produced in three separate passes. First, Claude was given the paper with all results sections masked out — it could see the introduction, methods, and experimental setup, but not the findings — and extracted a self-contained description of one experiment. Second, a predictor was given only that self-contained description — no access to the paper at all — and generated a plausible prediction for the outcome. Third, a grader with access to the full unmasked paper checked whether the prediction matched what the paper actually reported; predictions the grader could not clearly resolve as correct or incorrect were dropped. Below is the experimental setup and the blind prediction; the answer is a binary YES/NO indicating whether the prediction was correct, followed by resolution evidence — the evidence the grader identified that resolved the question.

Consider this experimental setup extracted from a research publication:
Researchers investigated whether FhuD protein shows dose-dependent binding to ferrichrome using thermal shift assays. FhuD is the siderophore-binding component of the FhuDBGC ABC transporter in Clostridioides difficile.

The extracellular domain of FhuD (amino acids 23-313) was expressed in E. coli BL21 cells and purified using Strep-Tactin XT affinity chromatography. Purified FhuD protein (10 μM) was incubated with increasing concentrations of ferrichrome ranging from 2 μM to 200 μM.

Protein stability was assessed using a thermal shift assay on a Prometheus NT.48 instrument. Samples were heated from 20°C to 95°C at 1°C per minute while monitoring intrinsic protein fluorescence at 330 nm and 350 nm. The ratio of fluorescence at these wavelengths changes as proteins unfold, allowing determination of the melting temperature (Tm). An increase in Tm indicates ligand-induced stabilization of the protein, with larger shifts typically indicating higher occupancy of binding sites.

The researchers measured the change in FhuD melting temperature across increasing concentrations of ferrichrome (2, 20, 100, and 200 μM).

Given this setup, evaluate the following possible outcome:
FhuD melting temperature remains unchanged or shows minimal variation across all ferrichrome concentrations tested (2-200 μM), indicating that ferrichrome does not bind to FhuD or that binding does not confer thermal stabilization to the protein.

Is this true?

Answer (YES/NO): NO